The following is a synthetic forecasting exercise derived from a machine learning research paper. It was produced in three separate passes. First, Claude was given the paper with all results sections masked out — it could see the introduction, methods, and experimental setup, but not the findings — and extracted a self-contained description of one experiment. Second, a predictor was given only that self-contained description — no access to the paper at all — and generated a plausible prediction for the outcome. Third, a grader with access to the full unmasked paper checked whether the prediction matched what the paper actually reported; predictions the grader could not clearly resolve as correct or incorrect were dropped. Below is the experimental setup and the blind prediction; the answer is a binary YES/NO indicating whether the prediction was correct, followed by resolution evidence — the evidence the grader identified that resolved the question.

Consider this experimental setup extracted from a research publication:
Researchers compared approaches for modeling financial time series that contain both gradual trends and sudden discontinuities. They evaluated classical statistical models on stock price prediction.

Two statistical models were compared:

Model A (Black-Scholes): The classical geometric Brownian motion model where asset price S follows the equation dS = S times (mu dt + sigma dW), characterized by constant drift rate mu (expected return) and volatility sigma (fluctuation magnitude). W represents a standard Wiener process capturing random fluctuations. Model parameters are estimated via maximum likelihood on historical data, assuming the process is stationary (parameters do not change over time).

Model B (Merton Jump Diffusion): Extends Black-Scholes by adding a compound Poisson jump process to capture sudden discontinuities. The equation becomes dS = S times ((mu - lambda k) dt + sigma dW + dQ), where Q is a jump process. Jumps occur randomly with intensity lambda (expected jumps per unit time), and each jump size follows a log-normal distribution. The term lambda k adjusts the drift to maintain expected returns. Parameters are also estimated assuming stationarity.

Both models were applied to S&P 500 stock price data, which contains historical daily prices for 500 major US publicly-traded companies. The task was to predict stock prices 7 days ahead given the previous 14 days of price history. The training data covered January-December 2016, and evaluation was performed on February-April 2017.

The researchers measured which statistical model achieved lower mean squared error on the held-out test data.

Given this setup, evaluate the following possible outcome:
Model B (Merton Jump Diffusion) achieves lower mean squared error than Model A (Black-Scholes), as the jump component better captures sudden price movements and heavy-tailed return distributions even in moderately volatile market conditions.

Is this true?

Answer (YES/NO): YES